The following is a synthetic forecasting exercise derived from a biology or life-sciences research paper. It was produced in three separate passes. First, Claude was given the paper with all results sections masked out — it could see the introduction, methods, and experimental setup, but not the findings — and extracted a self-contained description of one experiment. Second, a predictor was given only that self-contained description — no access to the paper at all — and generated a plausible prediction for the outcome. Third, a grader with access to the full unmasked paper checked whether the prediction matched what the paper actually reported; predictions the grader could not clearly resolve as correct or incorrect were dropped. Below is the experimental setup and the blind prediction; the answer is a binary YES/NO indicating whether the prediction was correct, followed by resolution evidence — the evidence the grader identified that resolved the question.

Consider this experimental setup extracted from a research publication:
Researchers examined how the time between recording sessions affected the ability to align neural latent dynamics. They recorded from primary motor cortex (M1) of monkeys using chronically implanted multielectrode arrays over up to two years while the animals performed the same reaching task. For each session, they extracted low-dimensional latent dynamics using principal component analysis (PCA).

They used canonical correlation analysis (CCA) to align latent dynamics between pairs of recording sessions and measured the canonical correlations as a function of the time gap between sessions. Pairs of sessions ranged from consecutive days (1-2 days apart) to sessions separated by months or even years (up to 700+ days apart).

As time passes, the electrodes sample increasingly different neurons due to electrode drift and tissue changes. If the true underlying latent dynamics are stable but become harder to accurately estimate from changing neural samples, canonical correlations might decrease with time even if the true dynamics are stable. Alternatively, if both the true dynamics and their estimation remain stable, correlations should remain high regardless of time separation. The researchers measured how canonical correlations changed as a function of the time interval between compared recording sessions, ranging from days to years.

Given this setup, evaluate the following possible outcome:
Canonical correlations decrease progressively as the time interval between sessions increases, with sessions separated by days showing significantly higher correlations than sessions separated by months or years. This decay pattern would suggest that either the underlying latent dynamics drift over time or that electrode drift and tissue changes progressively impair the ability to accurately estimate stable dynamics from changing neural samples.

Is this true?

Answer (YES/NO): NO